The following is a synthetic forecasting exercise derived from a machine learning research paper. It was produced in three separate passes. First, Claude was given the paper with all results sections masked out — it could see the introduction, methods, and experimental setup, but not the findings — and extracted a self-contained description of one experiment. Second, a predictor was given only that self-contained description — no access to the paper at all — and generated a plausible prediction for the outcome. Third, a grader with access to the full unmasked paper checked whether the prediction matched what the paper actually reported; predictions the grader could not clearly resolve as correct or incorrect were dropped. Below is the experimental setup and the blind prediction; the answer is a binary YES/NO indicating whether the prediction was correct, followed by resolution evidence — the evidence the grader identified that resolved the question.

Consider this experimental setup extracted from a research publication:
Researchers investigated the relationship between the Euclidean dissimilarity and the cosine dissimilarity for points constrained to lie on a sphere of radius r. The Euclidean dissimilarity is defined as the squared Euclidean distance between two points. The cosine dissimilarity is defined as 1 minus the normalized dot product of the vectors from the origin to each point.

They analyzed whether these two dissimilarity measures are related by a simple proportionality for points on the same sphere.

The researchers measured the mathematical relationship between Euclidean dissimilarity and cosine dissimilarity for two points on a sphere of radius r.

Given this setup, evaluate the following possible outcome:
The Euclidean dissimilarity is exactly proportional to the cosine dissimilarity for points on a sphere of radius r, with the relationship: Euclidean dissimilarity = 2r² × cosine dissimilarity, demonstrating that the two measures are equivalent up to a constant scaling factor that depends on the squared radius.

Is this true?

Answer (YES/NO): YES